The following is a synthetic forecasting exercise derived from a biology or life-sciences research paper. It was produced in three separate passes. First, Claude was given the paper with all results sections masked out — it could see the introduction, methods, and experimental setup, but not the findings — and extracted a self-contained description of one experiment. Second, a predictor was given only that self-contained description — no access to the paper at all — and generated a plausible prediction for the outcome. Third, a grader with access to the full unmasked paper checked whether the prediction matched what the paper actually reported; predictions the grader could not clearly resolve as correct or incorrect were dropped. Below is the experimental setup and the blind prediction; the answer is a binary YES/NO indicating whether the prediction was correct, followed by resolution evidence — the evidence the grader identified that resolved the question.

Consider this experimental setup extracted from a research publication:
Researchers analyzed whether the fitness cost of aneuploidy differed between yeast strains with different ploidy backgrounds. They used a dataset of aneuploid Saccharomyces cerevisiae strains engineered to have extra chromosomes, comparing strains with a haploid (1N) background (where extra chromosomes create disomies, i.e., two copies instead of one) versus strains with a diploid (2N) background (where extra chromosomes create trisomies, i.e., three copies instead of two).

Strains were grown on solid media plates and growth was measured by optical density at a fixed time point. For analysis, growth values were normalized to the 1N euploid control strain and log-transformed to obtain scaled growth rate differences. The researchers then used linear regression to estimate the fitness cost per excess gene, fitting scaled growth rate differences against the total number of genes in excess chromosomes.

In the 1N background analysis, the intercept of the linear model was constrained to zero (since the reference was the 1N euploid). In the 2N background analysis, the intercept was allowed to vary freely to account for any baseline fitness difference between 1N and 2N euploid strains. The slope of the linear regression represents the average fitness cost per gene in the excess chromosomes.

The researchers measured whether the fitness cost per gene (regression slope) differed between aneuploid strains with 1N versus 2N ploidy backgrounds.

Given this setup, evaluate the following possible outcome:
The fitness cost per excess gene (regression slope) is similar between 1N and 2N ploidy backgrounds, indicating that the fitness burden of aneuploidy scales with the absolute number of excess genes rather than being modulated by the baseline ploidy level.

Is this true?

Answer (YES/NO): NO